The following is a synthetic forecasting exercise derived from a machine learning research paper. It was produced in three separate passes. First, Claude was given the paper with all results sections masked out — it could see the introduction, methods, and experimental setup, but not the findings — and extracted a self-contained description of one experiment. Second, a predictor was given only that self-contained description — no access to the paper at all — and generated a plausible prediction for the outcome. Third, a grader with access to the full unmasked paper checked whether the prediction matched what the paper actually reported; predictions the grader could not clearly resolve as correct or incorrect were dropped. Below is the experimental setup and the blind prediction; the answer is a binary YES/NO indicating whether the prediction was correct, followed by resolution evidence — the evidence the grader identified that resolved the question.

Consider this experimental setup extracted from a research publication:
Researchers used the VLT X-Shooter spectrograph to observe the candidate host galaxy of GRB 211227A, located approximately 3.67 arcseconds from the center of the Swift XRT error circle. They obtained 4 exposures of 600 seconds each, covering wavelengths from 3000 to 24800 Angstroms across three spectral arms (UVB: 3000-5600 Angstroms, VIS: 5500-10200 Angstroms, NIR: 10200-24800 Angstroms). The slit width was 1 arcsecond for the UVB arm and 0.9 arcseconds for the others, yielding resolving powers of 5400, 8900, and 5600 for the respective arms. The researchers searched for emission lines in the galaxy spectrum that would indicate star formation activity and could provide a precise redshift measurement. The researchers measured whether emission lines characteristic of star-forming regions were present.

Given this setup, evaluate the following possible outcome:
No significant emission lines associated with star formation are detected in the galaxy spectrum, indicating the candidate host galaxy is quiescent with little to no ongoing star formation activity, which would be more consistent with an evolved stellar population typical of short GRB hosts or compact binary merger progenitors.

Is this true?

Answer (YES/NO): NO